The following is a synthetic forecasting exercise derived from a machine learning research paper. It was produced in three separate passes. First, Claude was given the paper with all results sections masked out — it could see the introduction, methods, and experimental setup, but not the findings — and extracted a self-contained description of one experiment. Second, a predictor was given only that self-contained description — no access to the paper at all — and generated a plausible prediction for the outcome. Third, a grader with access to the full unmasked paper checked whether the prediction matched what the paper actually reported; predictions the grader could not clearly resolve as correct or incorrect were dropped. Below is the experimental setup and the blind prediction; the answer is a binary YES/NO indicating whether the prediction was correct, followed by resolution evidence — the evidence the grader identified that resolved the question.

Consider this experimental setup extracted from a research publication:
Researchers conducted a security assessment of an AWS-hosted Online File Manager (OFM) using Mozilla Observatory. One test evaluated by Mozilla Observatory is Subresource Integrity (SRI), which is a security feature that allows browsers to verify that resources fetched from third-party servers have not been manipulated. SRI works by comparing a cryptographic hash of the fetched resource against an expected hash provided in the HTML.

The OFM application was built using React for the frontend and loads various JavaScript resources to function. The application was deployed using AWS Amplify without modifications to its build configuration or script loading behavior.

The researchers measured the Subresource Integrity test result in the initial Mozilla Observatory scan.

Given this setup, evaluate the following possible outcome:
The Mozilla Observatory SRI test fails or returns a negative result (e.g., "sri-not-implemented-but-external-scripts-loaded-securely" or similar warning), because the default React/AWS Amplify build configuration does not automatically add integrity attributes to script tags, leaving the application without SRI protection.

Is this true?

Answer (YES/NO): NO